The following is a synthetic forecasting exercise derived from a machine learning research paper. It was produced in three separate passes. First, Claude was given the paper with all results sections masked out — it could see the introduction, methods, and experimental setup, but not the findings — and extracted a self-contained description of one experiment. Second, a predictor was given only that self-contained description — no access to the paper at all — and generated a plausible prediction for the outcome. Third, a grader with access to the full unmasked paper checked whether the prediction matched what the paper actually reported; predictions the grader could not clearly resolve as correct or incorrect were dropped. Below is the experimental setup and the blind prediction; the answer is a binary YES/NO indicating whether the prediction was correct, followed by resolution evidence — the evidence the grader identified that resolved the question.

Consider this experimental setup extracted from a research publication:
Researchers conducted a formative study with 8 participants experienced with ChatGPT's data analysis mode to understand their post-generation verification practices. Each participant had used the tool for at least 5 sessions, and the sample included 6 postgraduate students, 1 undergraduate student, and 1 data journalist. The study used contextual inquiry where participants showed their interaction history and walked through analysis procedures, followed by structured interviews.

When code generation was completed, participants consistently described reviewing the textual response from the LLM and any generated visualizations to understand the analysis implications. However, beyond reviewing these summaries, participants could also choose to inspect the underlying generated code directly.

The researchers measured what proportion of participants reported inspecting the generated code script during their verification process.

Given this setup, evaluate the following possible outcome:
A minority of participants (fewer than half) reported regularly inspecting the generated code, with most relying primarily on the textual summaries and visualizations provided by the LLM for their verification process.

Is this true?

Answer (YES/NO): NO